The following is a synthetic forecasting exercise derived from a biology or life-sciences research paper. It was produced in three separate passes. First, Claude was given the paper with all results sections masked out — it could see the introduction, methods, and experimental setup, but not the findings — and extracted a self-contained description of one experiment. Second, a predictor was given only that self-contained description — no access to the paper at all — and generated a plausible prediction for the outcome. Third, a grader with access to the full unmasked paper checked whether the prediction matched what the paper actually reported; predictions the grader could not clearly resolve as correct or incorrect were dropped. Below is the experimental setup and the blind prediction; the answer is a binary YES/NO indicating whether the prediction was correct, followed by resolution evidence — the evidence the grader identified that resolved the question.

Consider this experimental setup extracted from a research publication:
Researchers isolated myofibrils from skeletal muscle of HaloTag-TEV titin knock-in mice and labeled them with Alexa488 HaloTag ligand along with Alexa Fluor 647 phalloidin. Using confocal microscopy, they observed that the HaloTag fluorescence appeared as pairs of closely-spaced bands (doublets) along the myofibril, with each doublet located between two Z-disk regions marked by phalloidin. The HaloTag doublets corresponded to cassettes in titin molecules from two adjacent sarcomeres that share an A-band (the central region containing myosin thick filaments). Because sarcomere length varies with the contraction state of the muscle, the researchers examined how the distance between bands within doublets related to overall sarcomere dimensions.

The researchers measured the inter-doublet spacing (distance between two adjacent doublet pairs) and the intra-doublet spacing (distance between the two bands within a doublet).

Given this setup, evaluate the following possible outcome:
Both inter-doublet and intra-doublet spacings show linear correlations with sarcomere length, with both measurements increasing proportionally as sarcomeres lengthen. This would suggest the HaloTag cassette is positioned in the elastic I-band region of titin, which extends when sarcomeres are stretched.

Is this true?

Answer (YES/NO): NO